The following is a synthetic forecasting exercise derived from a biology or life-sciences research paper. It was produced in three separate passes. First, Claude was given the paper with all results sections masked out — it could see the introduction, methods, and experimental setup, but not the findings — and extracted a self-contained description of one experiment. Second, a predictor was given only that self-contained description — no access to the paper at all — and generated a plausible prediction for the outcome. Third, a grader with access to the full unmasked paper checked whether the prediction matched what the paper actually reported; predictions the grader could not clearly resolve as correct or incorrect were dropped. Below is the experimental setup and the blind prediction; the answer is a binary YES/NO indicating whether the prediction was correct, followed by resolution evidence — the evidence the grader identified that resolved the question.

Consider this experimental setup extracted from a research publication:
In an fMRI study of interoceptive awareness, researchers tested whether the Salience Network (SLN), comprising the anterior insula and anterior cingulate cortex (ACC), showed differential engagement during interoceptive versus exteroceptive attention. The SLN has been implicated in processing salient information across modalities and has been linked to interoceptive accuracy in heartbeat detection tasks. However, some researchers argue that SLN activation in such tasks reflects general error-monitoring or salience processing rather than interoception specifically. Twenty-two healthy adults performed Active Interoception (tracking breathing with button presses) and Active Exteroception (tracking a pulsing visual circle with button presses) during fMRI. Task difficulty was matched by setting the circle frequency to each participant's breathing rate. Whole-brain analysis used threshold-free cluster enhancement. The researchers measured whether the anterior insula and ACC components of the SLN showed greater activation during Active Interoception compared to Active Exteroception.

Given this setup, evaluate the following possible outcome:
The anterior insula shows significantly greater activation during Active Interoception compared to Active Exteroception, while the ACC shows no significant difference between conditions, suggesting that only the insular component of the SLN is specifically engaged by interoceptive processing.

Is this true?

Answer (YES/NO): NO